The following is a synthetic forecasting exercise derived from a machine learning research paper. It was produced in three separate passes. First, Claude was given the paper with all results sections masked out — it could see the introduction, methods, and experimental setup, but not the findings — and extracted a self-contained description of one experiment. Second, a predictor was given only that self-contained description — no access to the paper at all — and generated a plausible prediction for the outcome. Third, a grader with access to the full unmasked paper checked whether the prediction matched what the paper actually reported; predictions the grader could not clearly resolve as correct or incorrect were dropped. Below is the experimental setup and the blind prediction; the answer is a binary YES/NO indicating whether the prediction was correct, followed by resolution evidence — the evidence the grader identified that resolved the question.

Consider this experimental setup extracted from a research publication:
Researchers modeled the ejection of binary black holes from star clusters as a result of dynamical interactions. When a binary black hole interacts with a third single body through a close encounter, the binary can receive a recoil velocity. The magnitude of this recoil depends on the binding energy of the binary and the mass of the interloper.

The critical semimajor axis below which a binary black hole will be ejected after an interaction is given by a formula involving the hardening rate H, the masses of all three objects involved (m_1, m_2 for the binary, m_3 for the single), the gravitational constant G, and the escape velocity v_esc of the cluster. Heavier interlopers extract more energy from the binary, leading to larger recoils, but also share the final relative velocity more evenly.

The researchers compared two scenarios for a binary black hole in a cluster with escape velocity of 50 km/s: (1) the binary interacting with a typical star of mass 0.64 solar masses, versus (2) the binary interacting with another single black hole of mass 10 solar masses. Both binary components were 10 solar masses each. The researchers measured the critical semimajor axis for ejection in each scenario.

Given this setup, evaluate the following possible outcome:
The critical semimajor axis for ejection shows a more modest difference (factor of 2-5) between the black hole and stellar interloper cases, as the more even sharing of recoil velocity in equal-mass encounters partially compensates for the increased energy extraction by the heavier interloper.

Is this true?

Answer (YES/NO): NO